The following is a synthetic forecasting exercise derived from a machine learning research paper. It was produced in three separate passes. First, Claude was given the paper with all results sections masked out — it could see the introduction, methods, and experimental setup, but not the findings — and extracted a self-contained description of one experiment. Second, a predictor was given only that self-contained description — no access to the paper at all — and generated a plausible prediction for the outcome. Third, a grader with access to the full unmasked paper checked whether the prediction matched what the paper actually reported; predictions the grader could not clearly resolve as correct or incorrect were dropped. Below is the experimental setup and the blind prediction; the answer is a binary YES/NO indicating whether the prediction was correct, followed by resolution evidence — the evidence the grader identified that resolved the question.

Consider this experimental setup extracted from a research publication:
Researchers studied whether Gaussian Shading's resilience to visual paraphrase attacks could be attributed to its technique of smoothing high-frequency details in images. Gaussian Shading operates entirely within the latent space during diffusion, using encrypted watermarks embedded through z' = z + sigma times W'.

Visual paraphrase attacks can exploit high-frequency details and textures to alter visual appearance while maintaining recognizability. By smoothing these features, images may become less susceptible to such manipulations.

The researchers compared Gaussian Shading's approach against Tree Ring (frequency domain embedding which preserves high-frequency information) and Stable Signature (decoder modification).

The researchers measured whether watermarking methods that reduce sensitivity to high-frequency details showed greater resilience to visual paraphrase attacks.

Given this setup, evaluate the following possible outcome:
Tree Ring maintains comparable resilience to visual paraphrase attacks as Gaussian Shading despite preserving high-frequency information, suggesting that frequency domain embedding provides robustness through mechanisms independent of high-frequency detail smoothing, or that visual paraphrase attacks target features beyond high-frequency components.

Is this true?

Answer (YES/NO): YES